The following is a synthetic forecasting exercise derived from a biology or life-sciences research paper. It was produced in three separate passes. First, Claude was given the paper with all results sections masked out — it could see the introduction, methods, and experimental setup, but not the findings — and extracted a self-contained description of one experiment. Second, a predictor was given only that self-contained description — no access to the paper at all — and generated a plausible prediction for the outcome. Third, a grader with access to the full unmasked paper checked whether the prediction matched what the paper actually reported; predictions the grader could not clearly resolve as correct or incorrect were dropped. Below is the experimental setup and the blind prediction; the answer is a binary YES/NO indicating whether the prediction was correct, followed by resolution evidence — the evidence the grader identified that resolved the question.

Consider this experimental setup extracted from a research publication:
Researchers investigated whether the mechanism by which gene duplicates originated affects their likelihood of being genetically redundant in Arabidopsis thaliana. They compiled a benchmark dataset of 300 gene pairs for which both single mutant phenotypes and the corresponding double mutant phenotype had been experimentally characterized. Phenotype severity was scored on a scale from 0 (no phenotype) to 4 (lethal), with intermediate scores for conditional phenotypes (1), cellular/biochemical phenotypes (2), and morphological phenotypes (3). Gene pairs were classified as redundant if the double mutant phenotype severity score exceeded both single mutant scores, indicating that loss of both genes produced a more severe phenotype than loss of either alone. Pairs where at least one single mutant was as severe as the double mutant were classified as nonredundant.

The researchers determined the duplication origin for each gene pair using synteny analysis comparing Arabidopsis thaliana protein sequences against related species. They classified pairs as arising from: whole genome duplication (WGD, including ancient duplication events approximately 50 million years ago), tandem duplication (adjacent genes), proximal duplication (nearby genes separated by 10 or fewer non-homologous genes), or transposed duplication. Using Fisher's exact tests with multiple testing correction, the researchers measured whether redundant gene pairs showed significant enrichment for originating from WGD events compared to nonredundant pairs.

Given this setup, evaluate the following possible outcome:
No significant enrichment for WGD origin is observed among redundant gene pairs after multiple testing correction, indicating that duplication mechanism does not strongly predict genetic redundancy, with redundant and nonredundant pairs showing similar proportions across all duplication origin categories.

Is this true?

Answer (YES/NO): NO